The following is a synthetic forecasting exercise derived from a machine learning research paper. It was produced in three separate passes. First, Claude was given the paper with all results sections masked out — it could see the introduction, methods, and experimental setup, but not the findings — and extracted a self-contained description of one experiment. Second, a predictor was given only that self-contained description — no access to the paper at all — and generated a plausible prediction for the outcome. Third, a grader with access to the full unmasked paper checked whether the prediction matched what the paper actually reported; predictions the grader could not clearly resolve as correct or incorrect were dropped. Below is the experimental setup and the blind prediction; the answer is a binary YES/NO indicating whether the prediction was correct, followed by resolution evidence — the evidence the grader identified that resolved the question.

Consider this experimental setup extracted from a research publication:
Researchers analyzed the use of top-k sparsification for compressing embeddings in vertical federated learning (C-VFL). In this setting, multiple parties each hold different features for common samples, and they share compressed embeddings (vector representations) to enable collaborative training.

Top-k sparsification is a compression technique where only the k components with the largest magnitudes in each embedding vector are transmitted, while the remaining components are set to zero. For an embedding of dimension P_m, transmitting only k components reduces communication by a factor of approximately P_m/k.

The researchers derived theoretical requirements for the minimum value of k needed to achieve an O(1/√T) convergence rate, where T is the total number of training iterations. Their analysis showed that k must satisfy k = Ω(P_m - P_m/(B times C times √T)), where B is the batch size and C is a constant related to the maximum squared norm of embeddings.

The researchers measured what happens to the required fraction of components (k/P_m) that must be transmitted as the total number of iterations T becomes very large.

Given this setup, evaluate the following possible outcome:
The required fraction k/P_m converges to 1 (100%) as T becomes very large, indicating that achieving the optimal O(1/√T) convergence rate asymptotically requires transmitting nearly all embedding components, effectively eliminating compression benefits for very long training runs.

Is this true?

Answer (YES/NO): YES